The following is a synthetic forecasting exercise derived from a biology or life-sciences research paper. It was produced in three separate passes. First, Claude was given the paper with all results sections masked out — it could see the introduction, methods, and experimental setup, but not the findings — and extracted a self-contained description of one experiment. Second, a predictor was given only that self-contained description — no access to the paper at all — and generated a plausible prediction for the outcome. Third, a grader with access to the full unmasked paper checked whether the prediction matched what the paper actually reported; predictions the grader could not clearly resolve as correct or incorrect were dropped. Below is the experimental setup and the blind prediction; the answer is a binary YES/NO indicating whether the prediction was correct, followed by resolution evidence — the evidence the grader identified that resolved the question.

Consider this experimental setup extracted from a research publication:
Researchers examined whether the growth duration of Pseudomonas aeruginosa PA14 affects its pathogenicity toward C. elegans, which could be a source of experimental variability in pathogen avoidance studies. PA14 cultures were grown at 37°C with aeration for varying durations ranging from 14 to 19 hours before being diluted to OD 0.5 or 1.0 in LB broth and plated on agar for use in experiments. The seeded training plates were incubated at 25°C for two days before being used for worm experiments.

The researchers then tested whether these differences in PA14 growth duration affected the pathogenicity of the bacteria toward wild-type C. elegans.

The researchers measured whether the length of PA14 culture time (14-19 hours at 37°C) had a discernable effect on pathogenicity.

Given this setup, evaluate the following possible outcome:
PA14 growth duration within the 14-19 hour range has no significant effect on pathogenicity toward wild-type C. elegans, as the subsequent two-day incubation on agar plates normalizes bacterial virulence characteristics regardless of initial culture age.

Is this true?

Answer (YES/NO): YES